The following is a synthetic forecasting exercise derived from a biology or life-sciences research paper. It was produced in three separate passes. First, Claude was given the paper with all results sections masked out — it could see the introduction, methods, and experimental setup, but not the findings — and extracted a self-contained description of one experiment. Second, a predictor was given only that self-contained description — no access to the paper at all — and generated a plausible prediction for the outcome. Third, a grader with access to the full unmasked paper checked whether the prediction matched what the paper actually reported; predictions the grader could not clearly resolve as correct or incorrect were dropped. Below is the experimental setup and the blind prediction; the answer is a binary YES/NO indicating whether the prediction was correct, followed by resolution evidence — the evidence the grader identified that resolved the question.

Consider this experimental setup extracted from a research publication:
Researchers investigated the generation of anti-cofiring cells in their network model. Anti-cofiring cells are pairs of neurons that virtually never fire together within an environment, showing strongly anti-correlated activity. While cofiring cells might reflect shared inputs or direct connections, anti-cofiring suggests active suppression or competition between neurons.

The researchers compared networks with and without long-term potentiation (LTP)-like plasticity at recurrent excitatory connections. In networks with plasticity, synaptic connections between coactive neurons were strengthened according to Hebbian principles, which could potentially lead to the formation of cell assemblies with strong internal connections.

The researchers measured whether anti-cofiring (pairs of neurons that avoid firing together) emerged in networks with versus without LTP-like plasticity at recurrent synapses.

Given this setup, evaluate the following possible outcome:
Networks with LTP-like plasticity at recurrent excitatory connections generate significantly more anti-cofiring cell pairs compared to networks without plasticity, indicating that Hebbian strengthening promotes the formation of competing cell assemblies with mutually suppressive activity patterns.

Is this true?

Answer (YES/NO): YES